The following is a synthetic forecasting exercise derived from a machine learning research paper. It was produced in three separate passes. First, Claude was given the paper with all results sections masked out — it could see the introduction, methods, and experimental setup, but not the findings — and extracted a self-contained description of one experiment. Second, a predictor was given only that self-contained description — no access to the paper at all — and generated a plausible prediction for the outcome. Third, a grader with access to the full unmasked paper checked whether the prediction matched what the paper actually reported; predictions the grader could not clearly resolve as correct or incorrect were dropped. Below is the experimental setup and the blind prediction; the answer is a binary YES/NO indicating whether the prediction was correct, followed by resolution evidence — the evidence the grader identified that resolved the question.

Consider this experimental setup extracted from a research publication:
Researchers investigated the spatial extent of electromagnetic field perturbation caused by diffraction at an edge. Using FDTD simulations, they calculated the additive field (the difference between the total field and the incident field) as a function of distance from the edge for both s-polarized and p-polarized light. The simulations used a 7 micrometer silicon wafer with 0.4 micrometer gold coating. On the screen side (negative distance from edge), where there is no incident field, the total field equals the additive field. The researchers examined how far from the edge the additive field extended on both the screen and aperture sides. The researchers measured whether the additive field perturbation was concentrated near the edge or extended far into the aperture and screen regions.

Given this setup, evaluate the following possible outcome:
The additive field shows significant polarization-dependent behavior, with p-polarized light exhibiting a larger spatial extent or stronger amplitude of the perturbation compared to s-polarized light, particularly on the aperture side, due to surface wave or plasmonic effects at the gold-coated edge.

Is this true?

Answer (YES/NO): NO